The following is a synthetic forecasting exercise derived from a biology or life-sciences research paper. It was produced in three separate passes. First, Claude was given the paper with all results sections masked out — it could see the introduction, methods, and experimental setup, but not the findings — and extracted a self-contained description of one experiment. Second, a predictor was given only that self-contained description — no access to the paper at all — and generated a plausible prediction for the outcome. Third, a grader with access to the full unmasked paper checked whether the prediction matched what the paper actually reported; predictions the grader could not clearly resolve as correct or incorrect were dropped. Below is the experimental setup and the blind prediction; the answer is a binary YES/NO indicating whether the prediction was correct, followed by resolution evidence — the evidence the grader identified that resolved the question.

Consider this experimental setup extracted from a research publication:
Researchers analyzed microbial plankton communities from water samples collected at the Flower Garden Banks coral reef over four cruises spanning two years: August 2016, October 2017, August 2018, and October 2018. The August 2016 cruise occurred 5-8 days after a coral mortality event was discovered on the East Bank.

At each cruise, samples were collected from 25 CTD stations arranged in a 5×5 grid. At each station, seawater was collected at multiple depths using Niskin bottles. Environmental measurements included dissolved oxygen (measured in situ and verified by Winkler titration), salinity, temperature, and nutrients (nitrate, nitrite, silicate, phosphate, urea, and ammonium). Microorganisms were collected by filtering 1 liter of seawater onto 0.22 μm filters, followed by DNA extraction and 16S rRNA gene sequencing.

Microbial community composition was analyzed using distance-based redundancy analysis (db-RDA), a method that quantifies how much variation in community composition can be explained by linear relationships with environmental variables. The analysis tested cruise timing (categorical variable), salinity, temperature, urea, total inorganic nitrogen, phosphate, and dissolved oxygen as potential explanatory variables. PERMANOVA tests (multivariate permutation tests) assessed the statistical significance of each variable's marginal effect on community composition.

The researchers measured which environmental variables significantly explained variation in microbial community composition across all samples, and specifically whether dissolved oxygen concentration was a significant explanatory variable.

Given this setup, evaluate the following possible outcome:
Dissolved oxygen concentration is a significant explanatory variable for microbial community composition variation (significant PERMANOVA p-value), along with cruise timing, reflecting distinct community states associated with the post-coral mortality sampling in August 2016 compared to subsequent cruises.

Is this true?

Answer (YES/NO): NO